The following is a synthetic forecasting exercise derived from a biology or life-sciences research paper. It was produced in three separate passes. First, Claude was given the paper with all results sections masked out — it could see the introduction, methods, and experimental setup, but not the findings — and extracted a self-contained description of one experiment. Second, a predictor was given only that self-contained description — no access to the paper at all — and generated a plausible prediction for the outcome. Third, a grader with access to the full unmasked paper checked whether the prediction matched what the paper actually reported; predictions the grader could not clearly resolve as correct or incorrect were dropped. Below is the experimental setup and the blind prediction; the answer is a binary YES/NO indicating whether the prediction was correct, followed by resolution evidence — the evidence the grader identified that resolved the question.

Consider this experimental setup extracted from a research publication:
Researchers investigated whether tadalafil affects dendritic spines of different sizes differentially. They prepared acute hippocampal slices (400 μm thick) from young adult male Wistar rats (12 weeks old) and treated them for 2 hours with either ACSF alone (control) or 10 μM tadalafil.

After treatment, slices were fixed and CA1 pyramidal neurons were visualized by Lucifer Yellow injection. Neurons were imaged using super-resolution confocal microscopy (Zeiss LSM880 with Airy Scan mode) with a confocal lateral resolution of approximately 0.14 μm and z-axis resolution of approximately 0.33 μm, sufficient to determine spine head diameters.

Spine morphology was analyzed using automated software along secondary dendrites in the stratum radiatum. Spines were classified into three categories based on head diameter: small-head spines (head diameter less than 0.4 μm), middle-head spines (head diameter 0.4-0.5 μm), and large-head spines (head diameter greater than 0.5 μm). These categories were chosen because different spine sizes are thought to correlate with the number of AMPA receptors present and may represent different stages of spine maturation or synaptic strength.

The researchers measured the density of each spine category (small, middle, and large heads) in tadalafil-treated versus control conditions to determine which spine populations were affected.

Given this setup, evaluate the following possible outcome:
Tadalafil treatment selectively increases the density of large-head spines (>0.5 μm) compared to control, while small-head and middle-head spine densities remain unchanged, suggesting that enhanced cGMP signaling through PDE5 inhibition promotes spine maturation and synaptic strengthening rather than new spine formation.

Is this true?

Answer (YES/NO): NO